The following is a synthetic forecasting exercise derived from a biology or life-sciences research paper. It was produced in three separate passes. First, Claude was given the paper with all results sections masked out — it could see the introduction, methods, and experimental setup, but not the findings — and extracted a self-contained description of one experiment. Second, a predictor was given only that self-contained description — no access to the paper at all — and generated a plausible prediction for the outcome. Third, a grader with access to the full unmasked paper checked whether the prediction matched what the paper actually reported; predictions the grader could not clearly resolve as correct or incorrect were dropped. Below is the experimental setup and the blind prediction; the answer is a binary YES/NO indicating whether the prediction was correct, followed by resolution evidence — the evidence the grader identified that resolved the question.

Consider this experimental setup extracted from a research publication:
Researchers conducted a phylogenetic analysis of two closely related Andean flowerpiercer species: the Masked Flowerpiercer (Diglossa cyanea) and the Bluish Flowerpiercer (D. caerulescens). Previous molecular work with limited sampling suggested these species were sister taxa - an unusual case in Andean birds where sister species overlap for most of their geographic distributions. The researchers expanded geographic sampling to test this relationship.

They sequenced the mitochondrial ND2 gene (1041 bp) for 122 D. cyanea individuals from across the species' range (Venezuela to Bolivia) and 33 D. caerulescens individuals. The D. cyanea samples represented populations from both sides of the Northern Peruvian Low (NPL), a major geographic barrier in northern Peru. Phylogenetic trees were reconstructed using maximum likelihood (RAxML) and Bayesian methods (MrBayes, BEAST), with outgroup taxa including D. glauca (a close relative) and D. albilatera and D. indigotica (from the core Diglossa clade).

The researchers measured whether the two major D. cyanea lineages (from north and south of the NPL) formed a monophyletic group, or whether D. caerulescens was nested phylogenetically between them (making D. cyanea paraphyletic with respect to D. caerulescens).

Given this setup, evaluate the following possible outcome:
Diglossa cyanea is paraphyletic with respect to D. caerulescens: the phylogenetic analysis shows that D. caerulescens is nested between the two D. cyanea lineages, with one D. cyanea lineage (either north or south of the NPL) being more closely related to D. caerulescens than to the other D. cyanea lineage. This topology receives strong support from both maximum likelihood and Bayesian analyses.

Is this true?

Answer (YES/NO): YES